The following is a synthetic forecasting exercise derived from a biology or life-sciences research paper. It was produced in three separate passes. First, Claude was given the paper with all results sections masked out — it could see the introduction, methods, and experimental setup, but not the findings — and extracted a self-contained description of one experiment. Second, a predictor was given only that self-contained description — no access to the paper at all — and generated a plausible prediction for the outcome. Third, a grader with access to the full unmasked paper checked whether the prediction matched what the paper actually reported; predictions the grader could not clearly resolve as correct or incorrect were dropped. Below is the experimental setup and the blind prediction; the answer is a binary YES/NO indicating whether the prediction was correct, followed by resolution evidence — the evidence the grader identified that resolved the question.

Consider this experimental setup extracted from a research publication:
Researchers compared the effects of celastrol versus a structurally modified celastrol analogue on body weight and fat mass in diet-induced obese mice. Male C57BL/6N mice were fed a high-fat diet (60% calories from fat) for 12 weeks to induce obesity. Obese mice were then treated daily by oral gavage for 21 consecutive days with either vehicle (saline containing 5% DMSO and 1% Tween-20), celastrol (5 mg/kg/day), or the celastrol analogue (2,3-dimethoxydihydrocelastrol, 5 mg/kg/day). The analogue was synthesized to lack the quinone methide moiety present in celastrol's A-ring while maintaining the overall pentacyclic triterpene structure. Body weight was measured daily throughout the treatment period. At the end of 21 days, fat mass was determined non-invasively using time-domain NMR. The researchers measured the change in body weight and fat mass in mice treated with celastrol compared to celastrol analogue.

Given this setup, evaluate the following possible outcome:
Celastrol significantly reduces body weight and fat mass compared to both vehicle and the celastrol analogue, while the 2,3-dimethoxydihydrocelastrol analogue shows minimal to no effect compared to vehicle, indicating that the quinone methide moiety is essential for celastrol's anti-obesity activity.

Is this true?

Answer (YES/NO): YES